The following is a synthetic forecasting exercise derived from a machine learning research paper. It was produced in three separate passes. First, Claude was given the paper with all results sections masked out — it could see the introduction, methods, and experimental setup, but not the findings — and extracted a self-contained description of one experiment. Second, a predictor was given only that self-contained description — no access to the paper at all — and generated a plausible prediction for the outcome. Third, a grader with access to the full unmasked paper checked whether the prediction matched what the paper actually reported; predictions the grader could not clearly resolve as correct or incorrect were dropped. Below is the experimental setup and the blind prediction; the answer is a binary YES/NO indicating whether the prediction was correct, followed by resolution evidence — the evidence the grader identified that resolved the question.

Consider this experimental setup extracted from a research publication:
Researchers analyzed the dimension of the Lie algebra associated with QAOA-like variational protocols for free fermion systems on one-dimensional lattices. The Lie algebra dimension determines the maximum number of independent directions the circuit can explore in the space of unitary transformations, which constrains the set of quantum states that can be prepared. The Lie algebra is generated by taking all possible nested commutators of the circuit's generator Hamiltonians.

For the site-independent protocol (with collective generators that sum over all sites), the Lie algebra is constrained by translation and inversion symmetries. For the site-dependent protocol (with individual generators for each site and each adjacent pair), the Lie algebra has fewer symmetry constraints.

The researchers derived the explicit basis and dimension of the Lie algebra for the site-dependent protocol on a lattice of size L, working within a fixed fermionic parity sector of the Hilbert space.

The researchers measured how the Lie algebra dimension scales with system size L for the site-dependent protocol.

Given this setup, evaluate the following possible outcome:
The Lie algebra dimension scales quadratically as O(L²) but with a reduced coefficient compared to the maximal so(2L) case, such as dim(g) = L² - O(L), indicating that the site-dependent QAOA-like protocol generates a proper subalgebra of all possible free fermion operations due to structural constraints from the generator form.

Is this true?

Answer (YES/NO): NO